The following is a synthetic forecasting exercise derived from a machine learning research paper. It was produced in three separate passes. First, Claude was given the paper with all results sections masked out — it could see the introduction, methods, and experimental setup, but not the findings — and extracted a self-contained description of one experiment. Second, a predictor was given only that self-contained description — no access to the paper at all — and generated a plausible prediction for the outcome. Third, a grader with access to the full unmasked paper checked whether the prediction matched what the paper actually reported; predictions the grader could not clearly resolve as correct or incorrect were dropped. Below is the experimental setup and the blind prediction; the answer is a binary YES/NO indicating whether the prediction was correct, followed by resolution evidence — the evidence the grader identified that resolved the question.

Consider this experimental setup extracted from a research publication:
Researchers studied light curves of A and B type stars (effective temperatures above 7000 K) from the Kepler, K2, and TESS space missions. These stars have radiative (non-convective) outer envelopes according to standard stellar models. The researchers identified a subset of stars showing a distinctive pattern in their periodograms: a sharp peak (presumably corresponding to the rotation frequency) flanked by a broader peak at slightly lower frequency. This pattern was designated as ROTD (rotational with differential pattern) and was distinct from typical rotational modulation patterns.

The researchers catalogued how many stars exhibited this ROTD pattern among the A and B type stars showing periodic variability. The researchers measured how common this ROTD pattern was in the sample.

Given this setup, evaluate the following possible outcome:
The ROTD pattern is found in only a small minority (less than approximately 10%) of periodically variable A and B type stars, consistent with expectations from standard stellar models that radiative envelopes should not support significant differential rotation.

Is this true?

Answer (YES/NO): NO